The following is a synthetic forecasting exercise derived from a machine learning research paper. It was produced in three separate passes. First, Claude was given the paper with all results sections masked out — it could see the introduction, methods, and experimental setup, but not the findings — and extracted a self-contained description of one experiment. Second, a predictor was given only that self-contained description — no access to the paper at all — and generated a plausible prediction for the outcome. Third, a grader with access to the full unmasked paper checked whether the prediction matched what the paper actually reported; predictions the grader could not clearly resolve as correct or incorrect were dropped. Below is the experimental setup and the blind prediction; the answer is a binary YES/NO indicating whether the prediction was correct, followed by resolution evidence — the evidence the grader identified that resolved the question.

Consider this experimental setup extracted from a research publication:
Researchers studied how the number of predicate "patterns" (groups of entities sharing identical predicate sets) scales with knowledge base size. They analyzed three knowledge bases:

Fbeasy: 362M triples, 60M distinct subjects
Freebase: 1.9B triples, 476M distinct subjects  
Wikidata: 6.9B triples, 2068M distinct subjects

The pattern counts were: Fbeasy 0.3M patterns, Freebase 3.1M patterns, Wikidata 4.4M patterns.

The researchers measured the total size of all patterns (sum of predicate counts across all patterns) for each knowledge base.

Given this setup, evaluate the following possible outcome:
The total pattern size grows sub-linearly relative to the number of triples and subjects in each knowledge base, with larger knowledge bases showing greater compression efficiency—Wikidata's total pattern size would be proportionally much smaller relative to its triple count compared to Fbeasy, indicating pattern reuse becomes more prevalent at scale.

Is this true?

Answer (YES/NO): NO